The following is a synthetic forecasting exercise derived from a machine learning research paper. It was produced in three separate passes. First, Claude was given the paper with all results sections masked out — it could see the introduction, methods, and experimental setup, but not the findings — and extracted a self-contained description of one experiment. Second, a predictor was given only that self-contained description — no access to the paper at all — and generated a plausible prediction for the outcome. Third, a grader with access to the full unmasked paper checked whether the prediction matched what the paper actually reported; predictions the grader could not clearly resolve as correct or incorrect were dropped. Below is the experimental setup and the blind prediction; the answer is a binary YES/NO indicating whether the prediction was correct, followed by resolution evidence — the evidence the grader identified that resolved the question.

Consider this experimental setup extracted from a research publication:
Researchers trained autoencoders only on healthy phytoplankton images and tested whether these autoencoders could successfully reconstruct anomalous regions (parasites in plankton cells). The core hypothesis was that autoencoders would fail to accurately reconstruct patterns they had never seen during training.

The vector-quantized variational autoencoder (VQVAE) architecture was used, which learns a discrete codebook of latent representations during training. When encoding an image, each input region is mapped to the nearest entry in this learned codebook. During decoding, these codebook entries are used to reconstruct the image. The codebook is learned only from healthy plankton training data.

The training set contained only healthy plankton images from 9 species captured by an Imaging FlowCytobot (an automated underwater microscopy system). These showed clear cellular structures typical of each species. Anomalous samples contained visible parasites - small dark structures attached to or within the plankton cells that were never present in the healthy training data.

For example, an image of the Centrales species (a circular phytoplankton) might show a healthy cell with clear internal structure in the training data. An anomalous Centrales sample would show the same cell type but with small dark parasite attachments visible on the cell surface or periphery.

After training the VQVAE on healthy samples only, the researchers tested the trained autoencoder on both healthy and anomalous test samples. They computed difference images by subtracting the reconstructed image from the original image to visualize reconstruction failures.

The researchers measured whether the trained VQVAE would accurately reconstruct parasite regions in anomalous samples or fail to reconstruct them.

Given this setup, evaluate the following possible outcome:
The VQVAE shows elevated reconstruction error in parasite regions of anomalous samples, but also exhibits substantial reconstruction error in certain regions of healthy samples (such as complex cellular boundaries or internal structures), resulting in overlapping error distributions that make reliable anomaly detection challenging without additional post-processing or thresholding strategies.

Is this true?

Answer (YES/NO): YES